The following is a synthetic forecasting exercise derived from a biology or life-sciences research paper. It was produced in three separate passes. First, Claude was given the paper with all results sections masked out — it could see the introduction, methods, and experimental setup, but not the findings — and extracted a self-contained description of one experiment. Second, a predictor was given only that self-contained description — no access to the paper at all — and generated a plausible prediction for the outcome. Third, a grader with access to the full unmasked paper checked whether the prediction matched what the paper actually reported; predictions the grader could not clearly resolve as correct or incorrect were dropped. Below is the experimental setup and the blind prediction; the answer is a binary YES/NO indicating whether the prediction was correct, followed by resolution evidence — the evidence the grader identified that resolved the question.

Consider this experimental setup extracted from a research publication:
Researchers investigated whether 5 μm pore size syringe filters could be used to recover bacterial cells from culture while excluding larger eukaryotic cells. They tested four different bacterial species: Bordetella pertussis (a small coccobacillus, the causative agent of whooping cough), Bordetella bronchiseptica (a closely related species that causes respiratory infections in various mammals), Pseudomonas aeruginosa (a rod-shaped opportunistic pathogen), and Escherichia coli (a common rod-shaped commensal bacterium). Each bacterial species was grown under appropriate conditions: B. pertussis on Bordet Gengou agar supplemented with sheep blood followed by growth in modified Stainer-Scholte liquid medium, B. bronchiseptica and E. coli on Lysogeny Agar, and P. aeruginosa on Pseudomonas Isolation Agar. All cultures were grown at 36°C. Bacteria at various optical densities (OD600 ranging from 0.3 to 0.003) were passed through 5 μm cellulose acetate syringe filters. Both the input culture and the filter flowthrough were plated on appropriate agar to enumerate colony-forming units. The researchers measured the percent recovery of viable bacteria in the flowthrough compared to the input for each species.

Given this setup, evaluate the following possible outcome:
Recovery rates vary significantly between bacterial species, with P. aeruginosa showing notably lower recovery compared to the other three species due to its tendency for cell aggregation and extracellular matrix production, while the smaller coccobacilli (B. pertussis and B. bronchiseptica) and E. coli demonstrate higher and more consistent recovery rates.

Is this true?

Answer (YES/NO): NO